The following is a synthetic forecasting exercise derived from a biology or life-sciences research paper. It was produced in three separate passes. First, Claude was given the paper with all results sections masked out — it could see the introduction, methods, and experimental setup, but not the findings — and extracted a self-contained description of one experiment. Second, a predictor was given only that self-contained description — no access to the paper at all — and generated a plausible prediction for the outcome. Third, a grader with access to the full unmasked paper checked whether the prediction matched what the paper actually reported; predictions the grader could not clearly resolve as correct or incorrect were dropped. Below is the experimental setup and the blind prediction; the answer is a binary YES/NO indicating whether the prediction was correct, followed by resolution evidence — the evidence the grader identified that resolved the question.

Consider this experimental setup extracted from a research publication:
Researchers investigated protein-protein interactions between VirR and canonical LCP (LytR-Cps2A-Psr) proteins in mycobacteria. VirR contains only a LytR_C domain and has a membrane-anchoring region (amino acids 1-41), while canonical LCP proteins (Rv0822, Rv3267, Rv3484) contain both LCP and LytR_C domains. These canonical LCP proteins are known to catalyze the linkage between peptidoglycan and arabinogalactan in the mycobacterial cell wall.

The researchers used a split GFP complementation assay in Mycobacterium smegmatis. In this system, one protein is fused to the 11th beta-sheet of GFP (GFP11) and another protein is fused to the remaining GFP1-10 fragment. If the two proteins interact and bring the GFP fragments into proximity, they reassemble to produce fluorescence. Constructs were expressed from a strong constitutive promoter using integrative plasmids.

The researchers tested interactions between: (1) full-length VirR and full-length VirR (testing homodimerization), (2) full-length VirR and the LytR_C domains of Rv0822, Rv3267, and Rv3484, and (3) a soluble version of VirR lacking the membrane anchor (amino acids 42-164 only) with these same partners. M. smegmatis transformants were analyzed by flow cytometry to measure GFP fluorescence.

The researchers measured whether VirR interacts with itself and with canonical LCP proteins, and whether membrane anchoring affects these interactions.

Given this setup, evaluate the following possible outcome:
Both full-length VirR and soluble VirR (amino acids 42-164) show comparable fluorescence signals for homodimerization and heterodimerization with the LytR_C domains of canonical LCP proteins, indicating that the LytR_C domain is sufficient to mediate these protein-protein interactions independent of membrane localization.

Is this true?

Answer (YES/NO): YES